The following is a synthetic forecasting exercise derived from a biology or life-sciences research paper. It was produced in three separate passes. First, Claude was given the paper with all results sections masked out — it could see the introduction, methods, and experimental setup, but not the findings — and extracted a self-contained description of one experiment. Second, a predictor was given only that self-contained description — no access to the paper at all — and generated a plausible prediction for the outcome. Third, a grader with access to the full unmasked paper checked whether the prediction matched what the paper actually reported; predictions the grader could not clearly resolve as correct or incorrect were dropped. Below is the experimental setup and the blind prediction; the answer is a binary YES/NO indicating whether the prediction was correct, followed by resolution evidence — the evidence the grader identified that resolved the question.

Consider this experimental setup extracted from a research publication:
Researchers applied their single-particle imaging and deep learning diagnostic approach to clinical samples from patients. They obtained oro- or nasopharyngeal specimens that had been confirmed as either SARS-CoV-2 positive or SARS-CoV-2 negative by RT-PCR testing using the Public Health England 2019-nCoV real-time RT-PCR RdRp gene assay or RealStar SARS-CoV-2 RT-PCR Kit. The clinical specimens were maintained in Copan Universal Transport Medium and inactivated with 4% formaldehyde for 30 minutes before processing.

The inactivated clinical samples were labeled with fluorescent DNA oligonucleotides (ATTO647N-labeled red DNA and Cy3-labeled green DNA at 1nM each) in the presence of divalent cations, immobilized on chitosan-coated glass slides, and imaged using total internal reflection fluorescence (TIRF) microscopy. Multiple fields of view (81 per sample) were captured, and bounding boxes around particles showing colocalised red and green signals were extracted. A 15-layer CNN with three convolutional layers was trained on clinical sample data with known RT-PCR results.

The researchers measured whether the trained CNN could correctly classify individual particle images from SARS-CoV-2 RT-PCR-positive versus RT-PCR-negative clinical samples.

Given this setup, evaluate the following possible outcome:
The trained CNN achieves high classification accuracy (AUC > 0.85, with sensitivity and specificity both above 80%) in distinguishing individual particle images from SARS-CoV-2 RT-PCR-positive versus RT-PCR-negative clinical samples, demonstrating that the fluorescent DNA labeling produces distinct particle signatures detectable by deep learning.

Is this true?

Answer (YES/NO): NO